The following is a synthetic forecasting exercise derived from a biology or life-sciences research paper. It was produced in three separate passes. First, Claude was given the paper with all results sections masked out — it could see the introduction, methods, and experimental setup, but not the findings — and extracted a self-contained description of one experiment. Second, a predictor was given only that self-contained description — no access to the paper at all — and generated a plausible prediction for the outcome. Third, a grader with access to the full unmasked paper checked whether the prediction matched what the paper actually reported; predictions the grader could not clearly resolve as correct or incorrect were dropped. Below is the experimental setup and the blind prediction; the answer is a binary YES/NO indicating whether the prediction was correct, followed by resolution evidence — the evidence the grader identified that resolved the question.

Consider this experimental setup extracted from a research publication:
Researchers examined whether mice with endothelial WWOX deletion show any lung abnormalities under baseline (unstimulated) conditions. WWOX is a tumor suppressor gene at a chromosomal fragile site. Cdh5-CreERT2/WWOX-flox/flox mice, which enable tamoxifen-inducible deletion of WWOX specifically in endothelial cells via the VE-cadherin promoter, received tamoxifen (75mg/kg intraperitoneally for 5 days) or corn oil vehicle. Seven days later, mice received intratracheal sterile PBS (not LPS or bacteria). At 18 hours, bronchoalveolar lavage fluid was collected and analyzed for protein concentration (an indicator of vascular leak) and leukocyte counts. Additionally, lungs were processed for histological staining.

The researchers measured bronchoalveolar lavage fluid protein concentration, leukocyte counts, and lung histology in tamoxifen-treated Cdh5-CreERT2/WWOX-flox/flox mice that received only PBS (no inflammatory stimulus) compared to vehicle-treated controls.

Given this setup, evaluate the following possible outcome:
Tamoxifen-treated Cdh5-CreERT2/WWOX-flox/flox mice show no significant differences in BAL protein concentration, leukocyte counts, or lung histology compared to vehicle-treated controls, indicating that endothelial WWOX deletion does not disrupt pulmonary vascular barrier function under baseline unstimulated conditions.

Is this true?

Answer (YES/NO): YES